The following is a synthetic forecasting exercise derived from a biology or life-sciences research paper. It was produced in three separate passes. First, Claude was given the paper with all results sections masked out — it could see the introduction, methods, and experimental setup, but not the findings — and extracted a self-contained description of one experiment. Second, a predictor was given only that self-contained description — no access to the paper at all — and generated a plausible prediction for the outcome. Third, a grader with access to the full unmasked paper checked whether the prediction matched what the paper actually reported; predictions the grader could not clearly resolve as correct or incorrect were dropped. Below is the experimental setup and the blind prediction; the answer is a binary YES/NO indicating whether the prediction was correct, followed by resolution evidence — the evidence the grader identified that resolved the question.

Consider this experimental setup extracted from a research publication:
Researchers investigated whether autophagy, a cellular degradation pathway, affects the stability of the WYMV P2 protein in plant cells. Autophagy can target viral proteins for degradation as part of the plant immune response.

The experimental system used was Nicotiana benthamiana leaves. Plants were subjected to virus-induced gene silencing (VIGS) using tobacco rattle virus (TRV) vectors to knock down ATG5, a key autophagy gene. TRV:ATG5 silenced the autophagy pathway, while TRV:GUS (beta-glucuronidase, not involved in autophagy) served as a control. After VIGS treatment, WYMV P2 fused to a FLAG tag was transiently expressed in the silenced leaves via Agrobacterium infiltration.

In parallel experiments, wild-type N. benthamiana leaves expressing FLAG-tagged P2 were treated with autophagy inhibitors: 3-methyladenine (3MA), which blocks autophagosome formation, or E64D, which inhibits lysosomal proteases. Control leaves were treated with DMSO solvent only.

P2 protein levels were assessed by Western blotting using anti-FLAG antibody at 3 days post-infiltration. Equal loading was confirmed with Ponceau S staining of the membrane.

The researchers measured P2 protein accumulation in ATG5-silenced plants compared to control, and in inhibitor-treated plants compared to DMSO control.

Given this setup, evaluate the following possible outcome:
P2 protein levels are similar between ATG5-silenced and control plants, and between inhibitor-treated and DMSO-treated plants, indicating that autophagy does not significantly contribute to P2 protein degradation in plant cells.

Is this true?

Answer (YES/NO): NO